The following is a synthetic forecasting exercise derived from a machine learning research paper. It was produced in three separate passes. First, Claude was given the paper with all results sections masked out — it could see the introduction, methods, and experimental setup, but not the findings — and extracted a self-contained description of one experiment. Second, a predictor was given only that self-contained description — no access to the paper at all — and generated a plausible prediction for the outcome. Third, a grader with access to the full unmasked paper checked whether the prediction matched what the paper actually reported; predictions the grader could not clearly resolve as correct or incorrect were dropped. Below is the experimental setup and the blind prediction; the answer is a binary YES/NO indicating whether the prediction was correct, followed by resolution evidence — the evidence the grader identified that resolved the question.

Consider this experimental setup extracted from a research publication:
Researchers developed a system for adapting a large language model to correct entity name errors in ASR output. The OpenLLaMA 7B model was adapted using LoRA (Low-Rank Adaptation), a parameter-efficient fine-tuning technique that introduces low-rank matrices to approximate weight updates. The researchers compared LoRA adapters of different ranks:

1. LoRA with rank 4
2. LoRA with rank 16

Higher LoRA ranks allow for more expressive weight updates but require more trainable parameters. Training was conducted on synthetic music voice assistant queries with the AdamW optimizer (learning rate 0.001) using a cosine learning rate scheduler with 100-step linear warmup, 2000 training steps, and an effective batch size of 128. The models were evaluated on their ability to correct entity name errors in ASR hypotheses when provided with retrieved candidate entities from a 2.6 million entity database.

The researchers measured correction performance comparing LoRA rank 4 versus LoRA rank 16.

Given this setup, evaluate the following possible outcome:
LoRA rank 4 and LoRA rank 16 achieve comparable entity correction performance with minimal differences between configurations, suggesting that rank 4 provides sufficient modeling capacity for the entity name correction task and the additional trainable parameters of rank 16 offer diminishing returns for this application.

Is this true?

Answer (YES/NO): YES